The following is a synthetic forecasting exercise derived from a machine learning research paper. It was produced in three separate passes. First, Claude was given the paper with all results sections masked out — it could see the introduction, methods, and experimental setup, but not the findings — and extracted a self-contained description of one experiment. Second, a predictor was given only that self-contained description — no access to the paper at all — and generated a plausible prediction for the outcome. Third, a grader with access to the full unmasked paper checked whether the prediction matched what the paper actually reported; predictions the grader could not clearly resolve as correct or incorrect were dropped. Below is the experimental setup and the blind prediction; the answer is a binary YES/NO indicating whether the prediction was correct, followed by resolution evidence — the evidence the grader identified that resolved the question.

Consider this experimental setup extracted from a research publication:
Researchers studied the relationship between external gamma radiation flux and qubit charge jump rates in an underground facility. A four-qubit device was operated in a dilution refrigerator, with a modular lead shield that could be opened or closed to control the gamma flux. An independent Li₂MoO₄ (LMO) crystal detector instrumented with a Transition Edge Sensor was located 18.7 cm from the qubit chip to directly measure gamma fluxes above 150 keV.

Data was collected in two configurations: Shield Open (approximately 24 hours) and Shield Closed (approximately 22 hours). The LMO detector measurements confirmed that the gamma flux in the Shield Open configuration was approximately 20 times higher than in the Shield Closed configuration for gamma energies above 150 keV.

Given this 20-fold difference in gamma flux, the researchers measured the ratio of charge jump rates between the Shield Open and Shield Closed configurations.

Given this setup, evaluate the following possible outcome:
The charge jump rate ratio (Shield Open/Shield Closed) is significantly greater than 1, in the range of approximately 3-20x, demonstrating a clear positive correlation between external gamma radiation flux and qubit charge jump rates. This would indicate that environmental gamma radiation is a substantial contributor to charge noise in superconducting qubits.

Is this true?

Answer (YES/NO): NO